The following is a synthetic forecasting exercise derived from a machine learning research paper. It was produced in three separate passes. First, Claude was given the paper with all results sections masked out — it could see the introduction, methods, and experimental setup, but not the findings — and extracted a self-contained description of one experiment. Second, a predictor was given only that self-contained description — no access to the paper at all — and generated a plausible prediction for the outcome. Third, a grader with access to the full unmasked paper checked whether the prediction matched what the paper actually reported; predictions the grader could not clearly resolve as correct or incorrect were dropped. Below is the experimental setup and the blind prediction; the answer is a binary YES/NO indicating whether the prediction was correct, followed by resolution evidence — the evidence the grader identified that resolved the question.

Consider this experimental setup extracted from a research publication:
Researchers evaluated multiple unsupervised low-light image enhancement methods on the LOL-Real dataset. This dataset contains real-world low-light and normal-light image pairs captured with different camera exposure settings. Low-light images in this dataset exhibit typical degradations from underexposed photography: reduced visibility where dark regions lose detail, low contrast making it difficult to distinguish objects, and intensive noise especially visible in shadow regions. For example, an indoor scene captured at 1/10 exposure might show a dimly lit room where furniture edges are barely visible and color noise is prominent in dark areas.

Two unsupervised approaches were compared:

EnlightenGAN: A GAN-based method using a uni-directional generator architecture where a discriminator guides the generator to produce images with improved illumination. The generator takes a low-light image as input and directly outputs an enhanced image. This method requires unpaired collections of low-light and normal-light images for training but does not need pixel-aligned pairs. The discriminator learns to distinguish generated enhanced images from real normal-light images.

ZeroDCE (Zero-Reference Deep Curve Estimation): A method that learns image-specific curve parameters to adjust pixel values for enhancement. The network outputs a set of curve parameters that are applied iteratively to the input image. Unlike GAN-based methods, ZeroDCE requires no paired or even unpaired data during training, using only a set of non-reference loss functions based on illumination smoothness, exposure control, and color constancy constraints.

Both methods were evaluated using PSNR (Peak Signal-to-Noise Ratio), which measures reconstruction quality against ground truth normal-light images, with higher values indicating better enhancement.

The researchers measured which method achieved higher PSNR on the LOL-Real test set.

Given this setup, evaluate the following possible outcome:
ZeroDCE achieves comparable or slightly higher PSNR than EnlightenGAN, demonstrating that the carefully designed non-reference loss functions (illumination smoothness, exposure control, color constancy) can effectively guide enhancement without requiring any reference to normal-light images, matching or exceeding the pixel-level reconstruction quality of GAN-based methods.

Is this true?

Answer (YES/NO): NO